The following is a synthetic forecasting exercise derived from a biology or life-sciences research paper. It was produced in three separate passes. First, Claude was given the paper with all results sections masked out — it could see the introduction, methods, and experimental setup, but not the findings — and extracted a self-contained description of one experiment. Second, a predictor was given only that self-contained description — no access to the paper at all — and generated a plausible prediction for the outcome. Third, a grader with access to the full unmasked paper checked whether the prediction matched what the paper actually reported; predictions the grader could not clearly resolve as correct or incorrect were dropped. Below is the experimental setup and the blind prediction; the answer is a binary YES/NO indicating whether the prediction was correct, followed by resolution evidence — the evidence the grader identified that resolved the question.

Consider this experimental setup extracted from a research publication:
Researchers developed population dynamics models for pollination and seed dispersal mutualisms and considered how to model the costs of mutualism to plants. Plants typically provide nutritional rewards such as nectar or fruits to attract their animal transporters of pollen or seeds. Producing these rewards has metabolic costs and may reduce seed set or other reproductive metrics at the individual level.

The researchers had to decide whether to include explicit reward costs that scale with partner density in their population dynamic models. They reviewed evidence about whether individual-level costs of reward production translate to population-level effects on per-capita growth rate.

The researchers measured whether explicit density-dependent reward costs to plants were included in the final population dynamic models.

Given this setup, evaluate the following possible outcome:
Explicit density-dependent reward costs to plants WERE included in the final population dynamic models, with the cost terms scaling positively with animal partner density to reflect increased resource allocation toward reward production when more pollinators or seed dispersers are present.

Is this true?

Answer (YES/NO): NO